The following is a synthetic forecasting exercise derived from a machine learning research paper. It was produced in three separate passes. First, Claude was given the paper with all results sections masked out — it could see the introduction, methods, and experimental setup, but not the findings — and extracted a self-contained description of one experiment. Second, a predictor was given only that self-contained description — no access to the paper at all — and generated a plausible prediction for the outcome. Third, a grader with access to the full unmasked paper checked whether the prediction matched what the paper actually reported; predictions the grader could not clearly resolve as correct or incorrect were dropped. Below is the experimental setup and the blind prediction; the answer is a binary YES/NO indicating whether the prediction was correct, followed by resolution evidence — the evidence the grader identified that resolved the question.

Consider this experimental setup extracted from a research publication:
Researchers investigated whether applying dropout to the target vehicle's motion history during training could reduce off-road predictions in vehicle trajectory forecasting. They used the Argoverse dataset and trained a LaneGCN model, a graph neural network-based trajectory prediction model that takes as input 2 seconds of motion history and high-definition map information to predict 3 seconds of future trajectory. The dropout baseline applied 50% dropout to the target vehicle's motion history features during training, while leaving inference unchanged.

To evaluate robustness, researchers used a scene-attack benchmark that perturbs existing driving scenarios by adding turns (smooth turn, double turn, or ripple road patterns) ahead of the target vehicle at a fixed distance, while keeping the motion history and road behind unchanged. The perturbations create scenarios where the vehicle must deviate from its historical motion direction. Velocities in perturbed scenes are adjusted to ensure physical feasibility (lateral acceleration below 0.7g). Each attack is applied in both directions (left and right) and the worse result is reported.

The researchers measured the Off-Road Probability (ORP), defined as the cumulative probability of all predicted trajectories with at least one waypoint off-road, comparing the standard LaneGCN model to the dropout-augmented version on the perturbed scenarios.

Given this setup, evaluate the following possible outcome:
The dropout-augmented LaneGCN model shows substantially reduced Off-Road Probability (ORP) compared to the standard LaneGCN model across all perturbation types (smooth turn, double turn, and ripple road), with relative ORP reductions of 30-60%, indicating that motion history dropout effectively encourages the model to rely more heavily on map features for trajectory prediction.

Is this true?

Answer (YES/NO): NO